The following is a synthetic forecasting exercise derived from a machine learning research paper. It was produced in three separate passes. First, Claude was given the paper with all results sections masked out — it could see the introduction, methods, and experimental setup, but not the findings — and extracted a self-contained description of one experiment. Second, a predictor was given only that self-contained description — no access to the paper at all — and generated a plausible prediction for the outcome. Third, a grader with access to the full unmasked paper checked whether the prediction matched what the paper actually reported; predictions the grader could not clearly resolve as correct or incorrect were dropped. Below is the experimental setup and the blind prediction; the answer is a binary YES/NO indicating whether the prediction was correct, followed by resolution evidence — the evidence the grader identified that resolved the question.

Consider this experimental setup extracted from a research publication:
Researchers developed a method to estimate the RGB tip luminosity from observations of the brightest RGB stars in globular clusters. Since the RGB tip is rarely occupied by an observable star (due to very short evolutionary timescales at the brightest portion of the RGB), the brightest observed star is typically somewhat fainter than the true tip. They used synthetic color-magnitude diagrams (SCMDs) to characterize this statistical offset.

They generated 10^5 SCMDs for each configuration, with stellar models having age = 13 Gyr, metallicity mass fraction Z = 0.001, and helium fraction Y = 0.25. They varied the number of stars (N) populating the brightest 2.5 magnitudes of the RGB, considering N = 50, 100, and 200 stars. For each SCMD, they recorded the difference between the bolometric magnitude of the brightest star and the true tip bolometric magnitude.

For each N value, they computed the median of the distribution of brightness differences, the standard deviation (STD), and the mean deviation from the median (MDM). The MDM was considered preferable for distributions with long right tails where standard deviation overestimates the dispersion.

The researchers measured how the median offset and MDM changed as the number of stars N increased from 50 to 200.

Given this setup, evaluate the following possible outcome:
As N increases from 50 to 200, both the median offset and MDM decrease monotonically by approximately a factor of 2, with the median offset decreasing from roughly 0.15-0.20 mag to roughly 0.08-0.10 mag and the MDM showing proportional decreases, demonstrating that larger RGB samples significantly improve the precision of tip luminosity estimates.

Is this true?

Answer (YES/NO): NO